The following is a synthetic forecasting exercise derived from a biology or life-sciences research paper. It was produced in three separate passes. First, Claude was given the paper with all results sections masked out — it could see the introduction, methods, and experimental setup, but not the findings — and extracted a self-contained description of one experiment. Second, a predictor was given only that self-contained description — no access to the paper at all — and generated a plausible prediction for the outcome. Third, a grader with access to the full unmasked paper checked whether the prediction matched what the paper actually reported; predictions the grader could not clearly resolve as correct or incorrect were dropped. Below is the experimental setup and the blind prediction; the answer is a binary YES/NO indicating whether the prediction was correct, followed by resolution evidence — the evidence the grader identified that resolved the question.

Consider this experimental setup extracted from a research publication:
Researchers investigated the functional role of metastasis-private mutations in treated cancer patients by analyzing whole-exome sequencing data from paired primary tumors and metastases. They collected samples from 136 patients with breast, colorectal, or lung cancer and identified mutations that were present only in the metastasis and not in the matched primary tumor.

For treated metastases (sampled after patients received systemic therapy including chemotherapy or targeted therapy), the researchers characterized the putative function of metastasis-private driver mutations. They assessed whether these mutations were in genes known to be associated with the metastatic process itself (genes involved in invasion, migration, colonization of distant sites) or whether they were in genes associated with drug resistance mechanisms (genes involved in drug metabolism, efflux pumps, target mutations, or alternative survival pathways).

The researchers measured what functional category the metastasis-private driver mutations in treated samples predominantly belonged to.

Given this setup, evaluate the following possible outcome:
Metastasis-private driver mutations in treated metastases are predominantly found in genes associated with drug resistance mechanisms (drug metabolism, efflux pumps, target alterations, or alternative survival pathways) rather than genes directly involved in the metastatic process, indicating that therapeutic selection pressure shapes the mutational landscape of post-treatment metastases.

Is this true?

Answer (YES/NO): YES